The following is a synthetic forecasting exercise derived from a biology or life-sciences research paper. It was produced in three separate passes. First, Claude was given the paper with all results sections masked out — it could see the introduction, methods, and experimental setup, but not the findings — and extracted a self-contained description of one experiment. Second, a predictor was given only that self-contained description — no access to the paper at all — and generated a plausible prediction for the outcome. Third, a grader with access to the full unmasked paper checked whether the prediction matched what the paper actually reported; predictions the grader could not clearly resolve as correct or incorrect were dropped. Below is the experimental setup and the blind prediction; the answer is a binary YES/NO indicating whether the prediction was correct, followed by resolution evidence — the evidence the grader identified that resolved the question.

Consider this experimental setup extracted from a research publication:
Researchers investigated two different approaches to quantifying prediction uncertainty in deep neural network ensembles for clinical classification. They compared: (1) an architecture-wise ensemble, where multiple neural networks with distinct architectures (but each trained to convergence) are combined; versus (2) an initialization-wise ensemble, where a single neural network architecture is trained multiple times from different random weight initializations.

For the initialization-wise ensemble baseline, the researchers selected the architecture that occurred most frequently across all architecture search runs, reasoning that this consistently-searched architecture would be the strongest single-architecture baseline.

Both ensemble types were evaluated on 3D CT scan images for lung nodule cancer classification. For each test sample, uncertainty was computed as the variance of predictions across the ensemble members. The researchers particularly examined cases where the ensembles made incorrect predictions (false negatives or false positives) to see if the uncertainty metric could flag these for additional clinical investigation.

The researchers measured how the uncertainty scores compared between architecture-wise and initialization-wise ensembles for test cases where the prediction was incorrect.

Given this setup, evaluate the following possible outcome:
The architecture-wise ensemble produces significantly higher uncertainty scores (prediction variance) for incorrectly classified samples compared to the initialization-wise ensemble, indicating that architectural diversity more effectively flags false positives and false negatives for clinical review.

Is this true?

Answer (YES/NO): YES